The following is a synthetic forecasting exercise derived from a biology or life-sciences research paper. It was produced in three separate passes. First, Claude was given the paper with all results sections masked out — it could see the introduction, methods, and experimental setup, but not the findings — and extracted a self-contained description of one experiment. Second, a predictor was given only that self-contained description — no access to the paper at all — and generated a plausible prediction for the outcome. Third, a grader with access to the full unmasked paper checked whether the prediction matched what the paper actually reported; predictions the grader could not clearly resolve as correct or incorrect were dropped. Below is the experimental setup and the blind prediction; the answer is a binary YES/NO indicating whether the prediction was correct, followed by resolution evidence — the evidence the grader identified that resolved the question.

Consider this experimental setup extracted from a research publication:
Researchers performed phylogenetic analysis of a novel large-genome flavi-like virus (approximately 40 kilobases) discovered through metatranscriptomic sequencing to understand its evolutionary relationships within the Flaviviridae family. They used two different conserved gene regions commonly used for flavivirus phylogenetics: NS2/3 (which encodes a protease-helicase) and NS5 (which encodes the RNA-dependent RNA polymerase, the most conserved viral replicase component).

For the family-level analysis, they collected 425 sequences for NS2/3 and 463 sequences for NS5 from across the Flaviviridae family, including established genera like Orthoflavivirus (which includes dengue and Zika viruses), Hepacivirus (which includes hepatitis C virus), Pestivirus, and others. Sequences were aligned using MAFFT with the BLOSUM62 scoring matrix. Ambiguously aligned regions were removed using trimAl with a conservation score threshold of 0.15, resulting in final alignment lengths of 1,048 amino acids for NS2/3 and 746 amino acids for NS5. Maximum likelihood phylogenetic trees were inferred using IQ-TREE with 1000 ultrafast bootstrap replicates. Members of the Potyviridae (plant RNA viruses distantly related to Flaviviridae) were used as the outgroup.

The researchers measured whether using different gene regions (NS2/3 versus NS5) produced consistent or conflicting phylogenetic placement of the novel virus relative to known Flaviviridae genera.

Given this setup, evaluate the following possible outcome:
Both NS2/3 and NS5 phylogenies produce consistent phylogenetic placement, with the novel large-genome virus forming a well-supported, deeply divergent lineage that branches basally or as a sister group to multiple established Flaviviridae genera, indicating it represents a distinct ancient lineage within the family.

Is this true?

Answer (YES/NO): NO